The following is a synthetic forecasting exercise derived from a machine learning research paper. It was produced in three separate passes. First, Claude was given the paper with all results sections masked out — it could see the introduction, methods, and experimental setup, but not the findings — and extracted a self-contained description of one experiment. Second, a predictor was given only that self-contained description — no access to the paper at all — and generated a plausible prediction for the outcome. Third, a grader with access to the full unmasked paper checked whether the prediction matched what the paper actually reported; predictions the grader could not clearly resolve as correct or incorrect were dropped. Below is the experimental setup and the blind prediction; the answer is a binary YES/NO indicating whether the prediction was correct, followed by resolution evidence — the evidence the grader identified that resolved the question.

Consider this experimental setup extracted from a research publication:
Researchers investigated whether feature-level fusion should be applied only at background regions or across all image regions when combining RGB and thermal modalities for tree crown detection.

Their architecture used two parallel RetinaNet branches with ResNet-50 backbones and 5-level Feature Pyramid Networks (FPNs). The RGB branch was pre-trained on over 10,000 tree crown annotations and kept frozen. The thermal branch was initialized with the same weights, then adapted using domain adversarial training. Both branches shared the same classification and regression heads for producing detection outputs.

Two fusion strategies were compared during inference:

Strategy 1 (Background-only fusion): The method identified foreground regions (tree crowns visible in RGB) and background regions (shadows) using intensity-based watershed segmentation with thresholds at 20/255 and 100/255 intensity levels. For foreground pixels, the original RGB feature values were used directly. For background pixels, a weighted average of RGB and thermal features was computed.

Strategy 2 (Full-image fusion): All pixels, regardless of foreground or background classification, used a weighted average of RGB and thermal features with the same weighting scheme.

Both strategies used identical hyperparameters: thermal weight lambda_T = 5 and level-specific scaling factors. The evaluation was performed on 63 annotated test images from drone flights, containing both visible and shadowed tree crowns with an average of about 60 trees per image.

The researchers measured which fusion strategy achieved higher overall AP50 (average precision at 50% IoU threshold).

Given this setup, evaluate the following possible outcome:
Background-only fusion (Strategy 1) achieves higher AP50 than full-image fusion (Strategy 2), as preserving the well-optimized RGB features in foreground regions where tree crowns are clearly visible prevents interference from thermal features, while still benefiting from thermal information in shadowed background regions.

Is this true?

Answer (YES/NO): YES